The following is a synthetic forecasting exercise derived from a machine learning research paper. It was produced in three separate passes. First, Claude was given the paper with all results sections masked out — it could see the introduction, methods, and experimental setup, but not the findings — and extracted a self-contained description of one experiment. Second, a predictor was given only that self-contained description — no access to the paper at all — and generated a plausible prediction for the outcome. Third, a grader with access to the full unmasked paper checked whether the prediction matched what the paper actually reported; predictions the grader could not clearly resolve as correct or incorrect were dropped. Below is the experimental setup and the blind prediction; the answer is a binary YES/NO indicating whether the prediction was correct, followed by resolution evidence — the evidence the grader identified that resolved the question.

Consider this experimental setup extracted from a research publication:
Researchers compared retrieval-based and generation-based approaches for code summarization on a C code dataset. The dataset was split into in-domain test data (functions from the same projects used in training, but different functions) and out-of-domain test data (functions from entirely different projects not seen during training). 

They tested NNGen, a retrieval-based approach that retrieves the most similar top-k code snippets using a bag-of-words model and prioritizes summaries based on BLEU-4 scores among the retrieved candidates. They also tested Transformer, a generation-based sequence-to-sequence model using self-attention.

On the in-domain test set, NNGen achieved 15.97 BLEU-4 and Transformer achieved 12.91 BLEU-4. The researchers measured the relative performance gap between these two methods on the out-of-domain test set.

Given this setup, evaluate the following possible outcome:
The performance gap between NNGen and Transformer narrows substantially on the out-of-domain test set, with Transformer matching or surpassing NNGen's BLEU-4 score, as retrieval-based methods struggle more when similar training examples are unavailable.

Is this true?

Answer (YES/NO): YES